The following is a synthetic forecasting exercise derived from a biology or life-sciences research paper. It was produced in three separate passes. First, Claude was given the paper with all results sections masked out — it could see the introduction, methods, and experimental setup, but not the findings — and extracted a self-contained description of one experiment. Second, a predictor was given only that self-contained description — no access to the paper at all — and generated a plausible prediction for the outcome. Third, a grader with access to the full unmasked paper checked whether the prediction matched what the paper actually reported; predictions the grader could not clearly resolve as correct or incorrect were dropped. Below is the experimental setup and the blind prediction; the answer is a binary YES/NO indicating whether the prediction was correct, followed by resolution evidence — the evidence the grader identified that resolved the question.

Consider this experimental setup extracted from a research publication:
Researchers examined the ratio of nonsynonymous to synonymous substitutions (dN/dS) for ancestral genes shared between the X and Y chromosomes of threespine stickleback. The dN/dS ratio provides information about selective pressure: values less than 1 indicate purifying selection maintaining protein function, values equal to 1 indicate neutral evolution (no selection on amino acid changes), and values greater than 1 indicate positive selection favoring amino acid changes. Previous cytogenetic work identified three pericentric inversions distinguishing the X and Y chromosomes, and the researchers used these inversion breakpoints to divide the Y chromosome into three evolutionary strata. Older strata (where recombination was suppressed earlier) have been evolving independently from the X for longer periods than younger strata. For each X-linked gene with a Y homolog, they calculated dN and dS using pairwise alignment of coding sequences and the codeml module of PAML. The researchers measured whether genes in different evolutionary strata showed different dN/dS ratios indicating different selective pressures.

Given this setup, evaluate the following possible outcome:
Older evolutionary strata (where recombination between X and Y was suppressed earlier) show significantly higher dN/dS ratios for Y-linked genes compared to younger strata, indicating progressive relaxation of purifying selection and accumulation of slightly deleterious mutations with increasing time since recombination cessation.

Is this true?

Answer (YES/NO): NO